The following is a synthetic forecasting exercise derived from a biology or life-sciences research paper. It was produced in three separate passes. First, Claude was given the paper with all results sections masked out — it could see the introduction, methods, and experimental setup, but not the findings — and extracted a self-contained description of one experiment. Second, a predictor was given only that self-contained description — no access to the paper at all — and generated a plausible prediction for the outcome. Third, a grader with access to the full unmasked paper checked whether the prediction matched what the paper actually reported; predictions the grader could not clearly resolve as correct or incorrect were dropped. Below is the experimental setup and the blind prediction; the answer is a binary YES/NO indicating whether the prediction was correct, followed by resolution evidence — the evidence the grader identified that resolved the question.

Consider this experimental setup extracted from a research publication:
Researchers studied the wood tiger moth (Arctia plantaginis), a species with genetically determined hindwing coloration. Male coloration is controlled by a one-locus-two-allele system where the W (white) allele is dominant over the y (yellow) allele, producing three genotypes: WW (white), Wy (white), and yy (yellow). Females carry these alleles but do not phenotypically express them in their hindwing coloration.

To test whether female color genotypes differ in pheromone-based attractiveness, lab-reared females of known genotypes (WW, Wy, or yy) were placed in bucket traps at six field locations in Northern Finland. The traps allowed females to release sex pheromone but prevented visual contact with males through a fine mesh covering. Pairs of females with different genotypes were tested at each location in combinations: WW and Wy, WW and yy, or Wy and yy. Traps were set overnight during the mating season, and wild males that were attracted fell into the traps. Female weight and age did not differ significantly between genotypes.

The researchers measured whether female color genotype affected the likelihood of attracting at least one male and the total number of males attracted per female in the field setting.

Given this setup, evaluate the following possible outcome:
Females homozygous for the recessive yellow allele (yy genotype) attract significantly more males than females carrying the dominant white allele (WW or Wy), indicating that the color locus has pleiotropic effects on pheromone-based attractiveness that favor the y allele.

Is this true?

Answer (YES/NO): NO